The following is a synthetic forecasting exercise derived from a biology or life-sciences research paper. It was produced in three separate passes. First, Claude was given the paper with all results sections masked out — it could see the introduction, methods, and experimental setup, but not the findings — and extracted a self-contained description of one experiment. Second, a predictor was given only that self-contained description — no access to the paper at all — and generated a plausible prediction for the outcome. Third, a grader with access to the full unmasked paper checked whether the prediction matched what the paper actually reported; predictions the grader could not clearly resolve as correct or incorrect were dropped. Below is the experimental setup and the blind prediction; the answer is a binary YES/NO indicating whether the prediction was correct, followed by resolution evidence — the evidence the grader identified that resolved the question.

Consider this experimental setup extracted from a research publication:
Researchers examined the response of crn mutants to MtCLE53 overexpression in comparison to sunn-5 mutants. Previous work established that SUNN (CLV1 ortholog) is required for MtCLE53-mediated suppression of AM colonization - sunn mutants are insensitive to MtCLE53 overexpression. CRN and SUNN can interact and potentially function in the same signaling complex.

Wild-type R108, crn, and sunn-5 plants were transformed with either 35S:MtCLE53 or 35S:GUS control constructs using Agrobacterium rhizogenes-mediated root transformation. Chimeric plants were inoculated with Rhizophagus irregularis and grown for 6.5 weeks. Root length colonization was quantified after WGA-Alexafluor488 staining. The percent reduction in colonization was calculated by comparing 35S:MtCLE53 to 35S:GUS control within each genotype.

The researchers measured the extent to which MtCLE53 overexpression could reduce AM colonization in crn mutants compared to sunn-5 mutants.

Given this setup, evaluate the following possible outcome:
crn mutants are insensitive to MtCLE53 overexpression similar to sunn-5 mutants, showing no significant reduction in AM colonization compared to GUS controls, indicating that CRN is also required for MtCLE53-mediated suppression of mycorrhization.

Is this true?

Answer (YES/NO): NO